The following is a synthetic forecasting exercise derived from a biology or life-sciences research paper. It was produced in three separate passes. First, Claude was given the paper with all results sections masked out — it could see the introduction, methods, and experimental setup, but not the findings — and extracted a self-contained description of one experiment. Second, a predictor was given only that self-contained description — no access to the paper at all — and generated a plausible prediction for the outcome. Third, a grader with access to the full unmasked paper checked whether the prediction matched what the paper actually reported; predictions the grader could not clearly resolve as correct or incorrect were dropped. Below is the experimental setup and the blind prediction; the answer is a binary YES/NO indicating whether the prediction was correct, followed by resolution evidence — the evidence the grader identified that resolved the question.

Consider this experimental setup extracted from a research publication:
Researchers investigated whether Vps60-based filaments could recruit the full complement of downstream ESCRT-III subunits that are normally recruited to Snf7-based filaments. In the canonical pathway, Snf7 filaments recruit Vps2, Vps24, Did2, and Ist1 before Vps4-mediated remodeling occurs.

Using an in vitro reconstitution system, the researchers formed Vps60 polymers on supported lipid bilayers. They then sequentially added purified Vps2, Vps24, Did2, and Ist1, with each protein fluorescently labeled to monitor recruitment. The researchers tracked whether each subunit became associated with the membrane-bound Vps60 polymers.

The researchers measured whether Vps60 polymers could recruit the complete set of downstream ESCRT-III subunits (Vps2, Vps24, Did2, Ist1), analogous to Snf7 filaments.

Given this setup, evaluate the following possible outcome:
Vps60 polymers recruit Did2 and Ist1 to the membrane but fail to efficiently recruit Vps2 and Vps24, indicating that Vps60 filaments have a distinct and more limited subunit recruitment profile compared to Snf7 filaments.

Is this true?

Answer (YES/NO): NO